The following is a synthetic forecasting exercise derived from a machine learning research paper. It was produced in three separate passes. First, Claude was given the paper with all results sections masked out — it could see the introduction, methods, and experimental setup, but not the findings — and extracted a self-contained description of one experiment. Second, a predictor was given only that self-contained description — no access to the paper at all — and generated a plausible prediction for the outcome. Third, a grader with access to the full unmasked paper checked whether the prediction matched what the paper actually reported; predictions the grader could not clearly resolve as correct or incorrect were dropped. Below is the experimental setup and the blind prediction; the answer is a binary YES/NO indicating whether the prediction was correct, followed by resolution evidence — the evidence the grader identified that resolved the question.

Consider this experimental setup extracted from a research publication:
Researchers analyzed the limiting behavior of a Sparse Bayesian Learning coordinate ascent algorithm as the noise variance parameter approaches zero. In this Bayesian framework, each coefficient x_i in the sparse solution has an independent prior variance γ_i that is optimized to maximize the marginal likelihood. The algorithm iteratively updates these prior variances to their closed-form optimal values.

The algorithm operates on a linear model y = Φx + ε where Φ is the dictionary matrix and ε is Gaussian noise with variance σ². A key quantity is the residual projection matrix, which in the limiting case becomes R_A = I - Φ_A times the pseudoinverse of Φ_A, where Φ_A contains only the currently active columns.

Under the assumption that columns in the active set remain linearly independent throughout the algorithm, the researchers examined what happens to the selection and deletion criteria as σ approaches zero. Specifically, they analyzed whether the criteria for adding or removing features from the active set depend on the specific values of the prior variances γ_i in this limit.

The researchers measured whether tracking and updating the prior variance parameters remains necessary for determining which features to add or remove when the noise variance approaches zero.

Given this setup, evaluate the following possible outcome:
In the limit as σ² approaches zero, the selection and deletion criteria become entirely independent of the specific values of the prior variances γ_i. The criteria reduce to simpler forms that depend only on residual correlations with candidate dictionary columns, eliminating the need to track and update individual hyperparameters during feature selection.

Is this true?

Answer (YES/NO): YES